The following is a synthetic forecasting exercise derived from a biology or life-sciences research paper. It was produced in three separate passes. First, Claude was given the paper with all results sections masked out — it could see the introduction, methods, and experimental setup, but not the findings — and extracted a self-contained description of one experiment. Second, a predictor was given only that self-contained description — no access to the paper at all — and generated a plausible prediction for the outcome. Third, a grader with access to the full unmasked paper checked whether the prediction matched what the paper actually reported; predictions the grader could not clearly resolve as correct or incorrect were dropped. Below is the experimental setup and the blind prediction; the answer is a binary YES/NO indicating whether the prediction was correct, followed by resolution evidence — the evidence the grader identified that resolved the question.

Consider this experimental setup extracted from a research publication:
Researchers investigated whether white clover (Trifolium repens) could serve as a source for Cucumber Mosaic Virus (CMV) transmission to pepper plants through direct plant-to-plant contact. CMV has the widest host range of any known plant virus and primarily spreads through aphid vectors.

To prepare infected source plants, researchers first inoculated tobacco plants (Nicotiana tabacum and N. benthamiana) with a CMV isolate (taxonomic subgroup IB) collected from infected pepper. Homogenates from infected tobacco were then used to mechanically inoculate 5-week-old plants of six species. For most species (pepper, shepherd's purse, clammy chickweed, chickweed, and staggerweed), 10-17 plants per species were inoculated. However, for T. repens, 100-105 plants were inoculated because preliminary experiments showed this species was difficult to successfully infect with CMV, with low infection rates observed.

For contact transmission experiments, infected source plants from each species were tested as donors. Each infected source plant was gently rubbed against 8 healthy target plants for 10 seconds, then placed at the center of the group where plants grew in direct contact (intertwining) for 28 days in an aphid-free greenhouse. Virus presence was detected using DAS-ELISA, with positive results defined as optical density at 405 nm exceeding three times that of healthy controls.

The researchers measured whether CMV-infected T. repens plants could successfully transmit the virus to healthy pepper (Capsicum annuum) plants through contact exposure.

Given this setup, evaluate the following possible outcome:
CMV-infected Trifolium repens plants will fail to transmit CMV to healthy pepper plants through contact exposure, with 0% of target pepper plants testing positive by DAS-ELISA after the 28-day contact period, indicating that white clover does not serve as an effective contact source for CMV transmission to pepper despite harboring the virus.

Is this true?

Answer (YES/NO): YES